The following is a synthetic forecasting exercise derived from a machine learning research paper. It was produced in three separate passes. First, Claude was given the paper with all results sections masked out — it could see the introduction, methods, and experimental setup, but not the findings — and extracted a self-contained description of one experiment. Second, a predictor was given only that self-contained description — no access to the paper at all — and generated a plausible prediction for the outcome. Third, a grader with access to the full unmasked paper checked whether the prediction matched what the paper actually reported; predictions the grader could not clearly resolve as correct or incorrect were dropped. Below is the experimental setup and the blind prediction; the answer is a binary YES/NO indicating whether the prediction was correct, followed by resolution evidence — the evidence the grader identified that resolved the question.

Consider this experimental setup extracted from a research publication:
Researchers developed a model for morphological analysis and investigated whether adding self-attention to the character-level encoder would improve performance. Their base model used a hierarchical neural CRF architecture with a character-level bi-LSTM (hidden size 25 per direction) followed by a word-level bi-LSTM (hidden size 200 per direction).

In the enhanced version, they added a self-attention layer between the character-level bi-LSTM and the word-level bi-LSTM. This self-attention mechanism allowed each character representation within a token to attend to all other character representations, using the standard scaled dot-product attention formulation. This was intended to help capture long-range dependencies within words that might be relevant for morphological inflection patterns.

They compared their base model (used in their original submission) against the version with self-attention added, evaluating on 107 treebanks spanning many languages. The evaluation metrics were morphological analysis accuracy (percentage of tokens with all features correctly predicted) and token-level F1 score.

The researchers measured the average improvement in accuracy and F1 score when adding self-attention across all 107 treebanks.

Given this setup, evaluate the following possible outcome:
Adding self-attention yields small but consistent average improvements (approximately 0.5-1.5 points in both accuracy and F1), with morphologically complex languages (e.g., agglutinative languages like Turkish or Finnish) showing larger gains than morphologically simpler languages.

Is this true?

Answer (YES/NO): NO